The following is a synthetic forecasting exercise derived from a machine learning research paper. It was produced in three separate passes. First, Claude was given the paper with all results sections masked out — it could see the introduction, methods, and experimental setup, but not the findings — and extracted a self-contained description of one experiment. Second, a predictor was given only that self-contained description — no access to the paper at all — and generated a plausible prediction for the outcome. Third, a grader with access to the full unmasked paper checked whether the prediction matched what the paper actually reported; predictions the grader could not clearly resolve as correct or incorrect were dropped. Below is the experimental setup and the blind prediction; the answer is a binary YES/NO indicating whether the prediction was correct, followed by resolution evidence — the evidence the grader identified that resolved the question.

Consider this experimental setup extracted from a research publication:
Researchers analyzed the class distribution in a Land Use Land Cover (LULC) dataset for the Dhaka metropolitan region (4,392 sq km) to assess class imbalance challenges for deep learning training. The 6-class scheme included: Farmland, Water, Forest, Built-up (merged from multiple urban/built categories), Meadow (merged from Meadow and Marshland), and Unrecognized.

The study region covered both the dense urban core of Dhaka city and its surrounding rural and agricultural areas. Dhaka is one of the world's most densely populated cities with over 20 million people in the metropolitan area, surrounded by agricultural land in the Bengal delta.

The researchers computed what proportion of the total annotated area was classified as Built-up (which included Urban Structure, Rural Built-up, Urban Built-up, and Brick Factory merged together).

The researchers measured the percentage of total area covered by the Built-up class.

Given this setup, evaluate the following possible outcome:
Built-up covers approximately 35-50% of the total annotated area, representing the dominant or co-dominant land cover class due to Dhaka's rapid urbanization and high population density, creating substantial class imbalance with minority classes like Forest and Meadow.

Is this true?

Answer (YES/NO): NO